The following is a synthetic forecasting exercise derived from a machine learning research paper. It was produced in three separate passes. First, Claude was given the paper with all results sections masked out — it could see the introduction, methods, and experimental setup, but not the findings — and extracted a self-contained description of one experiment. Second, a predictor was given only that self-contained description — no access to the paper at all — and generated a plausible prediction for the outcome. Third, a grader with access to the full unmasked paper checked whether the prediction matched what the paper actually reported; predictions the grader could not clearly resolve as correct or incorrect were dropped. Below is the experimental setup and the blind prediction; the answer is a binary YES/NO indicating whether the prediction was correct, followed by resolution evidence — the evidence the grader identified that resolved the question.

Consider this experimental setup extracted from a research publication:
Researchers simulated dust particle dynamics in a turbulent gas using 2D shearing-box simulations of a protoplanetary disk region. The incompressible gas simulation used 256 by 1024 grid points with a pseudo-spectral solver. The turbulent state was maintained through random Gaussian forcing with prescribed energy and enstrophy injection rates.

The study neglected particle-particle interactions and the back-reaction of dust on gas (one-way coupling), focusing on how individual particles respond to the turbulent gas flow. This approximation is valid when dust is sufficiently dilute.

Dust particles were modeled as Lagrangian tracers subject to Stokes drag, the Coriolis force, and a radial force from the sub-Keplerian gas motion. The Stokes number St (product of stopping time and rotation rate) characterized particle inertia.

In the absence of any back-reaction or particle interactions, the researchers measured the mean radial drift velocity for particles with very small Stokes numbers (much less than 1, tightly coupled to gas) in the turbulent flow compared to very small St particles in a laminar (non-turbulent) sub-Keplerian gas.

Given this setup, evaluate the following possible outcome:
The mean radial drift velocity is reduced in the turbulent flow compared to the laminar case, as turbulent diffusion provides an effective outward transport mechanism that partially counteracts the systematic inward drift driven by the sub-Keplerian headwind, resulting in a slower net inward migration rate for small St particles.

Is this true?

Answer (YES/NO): NO